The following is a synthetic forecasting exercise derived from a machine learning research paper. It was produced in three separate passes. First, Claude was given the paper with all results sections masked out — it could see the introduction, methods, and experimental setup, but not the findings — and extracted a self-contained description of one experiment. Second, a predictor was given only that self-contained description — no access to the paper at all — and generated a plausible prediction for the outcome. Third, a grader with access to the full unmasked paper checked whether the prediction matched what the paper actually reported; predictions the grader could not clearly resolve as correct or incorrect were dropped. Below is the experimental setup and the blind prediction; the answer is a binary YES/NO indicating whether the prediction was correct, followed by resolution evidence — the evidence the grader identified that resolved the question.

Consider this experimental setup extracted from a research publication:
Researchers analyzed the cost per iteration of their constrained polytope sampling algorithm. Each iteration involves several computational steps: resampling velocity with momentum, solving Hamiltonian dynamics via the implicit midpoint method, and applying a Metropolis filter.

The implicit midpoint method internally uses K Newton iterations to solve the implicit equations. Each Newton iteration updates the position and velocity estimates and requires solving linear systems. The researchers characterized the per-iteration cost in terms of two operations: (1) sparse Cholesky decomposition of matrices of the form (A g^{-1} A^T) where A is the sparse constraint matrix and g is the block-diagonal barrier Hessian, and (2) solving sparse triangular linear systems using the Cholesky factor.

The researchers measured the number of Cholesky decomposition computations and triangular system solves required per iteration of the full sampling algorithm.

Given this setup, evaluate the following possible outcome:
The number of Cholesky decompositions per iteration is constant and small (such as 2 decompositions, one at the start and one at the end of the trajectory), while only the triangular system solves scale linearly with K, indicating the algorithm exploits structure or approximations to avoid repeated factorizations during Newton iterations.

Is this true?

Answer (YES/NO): YES